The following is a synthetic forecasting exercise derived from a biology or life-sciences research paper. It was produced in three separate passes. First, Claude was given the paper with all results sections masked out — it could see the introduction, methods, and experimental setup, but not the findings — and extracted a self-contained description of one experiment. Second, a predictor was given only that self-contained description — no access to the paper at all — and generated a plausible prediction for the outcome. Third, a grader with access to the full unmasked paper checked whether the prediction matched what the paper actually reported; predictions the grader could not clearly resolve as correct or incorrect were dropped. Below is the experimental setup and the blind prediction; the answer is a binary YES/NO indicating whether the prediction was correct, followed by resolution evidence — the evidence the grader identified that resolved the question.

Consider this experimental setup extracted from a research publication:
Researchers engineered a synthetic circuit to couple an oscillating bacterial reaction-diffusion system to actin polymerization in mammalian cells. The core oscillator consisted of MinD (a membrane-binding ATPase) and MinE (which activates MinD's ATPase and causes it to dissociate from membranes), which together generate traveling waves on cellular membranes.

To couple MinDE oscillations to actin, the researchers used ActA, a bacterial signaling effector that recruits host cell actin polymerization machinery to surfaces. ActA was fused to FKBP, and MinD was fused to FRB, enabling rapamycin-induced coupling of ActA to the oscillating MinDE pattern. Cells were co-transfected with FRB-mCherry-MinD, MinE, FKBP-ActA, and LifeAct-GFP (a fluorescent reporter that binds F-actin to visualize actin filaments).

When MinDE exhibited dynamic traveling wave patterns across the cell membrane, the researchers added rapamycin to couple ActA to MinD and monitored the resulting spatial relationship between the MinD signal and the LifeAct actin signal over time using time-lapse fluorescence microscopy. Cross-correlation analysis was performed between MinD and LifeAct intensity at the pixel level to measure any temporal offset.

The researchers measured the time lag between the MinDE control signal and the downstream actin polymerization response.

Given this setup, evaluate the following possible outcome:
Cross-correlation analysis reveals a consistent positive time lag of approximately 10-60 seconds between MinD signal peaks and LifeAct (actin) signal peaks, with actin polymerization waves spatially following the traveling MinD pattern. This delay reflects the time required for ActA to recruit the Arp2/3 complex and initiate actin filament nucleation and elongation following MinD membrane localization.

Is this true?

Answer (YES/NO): NO